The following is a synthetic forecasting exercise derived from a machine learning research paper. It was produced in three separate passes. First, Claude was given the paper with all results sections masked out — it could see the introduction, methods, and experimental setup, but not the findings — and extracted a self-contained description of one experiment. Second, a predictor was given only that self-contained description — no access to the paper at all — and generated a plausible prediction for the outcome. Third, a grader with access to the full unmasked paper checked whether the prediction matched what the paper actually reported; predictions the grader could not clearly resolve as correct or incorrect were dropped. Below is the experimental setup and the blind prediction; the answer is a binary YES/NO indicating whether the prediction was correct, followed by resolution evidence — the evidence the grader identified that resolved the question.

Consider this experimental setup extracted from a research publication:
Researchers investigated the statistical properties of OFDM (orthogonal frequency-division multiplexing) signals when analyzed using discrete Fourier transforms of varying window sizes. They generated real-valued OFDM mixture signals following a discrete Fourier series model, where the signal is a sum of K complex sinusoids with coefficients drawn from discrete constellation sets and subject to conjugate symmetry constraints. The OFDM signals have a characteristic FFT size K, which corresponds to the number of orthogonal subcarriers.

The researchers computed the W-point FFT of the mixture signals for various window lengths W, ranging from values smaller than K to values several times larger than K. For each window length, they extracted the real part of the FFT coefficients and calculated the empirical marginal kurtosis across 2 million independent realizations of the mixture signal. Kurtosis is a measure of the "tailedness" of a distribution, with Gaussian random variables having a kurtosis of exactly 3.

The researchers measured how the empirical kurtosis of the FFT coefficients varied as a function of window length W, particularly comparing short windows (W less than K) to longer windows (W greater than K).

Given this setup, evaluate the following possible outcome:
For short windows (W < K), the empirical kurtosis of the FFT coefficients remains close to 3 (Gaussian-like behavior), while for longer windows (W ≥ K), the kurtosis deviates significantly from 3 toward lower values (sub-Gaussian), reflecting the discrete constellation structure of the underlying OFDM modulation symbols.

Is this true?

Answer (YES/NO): NO